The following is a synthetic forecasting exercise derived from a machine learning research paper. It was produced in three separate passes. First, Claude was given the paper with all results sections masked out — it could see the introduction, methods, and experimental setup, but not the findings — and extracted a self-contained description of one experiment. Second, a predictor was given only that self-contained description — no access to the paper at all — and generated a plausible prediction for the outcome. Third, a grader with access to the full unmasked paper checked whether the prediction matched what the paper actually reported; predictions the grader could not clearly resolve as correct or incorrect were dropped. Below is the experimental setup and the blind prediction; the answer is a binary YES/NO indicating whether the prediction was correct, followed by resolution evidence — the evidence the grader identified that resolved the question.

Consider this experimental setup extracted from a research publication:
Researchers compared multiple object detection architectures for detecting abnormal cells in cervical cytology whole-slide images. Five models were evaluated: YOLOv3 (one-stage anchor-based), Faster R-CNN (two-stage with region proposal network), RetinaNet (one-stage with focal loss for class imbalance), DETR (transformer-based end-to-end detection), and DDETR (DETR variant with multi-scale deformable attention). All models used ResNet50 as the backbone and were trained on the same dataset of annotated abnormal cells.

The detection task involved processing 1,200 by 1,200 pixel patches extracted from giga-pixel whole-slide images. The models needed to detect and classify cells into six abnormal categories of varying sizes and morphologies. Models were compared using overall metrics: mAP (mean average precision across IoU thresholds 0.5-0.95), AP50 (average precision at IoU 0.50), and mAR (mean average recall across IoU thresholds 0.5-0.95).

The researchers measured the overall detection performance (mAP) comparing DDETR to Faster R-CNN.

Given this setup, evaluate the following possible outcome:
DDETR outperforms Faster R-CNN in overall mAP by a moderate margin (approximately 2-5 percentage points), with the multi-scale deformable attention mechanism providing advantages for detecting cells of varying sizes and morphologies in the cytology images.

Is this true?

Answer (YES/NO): YES